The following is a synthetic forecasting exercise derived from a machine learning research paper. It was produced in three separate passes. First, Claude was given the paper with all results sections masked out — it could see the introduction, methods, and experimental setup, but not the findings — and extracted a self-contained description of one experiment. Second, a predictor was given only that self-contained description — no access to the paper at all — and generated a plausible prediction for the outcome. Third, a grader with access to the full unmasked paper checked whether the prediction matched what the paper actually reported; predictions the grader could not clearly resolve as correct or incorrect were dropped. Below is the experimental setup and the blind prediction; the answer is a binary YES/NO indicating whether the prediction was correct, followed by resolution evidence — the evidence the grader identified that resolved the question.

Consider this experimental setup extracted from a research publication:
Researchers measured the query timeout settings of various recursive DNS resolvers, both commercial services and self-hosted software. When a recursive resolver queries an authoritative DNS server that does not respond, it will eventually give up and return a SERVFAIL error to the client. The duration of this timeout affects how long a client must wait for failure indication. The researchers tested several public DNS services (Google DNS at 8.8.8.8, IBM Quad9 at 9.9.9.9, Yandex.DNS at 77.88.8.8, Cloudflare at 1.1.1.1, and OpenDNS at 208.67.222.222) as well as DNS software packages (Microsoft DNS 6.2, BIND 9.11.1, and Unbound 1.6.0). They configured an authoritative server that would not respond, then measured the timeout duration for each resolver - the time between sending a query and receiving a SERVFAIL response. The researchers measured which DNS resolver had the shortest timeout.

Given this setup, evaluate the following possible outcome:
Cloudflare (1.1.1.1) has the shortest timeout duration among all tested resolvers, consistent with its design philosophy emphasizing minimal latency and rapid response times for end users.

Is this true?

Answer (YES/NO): NO